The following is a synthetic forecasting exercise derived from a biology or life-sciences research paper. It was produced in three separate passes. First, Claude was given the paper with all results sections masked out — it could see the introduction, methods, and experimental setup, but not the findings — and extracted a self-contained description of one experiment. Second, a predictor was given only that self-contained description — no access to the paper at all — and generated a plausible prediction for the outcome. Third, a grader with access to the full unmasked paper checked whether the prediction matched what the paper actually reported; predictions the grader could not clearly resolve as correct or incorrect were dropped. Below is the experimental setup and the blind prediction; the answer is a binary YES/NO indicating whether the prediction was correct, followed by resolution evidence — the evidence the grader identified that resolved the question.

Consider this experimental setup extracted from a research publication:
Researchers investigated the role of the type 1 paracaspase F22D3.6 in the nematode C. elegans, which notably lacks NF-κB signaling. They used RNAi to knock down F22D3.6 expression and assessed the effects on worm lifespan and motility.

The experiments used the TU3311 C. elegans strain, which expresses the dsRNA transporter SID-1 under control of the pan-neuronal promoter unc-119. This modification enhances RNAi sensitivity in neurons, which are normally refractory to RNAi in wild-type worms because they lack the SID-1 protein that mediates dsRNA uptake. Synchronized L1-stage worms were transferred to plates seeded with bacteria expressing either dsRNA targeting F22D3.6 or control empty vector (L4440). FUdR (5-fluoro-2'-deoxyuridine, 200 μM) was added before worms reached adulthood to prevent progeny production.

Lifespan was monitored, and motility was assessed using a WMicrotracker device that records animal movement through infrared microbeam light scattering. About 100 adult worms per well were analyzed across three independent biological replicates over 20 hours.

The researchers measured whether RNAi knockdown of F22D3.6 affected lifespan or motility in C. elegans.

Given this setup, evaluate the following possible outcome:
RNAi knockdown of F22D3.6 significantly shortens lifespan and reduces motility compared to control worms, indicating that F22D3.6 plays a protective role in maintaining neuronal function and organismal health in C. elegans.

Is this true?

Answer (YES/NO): NO